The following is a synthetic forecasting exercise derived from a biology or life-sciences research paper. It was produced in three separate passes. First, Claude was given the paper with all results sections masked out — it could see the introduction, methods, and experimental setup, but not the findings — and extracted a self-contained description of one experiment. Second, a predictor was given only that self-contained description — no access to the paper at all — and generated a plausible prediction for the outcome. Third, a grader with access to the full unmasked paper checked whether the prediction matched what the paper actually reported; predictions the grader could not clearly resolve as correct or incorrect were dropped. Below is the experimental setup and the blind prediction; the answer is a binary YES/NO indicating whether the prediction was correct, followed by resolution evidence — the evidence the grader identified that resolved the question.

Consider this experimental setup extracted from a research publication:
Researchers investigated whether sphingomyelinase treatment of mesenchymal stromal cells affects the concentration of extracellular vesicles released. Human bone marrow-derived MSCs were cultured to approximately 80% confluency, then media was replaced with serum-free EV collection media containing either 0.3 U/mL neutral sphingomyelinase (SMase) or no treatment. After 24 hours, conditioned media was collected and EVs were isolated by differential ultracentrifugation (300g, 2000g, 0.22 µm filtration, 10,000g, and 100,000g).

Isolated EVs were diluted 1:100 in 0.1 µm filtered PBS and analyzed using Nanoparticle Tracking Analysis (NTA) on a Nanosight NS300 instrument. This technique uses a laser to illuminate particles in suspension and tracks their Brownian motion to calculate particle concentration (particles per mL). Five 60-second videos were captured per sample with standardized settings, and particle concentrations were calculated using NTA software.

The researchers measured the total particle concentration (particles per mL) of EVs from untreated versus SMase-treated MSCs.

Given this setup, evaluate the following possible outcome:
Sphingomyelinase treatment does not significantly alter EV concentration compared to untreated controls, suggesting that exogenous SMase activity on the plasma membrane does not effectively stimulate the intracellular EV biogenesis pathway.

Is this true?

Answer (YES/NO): NO